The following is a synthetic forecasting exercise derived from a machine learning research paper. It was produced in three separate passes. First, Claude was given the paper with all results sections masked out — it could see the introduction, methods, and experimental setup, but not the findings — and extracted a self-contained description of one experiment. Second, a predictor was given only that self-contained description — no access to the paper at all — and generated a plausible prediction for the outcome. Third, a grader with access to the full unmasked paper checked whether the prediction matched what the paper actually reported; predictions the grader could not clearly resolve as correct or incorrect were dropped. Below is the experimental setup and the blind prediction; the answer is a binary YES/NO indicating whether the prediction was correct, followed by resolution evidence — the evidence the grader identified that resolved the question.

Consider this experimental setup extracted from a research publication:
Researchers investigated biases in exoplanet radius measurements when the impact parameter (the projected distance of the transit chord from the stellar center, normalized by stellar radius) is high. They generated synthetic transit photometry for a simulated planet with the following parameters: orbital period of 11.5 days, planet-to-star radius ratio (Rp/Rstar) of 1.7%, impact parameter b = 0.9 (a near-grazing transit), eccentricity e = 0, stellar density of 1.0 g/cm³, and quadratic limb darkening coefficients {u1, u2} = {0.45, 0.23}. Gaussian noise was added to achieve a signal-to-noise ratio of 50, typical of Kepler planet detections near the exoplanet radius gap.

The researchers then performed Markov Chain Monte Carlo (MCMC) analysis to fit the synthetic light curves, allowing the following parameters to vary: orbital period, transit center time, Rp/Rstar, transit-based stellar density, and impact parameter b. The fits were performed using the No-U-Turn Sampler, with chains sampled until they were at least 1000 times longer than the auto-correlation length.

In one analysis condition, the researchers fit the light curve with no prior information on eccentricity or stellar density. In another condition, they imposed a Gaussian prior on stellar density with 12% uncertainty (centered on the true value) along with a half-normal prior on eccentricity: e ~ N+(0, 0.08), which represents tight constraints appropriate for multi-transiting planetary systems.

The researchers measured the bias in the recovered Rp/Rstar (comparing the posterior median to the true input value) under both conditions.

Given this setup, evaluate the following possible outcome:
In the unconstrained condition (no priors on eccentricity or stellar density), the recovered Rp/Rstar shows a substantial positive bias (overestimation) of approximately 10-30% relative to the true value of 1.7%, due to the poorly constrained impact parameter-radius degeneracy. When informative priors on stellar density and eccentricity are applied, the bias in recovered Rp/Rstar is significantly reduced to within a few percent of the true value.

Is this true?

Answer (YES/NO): NO